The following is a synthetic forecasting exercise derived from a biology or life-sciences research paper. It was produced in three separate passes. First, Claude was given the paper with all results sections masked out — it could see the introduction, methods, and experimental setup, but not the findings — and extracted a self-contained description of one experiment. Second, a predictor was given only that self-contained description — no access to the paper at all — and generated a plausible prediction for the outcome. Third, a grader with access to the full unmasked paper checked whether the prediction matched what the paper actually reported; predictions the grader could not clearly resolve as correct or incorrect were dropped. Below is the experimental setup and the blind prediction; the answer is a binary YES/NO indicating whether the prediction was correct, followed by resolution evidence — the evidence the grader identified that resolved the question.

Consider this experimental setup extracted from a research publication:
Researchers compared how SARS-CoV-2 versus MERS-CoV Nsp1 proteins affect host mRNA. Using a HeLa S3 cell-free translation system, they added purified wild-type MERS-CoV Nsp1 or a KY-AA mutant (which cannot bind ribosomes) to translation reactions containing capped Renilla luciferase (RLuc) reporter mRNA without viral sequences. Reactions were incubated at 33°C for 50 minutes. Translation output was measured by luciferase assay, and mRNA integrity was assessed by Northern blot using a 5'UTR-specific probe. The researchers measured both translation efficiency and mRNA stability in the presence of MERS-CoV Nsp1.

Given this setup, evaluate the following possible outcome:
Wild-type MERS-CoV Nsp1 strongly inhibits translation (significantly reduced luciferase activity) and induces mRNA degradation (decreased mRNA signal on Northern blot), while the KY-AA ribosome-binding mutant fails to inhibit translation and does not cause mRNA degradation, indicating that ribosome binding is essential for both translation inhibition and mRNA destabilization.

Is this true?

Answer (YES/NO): NO